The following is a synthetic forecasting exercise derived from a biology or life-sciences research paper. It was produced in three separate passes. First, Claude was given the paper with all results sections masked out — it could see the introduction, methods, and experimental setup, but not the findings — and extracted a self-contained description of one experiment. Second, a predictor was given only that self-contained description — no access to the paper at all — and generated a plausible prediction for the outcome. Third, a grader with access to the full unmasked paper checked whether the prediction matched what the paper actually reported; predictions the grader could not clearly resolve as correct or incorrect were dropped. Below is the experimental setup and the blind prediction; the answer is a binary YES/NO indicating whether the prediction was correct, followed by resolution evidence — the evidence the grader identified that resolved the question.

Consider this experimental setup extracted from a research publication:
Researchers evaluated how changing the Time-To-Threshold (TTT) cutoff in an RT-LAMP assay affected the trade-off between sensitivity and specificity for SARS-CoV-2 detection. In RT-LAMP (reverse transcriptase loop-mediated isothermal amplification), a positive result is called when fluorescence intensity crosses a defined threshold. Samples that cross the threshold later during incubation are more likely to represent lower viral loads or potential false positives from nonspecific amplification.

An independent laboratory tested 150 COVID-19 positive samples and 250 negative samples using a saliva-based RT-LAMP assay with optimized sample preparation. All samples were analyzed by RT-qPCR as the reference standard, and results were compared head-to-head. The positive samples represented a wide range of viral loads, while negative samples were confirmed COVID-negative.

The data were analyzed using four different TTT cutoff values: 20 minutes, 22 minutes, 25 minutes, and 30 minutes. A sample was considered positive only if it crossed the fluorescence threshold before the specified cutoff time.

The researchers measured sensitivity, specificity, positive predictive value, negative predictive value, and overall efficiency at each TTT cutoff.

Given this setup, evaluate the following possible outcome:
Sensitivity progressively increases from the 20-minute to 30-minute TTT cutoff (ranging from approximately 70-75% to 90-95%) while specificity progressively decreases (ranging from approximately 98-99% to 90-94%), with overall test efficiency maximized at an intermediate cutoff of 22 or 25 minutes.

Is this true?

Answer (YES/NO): NO